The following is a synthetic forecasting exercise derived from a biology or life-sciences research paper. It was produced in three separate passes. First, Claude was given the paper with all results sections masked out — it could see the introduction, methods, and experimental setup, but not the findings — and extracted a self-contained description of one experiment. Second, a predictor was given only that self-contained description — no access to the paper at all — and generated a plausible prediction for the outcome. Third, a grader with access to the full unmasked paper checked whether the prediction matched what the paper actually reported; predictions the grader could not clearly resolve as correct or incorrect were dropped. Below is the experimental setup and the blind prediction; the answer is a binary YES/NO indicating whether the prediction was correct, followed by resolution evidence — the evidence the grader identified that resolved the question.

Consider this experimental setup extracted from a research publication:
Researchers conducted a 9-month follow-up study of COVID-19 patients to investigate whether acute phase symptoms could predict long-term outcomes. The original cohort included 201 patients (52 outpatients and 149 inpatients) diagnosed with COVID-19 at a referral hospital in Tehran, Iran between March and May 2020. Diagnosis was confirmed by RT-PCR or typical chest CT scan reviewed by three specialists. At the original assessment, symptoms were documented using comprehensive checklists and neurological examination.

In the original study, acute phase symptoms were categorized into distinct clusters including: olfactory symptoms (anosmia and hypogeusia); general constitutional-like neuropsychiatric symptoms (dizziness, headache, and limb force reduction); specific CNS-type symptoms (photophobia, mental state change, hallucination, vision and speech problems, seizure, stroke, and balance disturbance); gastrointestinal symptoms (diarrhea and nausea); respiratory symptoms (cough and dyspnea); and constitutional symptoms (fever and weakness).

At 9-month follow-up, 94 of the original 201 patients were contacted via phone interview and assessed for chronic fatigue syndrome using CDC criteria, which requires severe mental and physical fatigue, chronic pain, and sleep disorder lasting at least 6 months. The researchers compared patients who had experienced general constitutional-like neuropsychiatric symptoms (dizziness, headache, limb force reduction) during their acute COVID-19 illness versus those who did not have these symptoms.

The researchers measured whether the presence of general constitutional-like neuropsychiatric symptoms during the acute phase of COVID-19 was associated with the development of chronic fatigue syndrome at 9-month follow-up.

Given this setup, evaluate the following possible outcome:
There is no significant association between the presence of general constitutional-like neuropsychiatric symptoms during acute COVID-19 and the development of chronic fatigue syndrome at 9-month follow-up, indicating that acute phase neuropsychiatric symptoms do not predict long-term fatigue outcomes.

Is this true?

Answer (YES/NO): NO